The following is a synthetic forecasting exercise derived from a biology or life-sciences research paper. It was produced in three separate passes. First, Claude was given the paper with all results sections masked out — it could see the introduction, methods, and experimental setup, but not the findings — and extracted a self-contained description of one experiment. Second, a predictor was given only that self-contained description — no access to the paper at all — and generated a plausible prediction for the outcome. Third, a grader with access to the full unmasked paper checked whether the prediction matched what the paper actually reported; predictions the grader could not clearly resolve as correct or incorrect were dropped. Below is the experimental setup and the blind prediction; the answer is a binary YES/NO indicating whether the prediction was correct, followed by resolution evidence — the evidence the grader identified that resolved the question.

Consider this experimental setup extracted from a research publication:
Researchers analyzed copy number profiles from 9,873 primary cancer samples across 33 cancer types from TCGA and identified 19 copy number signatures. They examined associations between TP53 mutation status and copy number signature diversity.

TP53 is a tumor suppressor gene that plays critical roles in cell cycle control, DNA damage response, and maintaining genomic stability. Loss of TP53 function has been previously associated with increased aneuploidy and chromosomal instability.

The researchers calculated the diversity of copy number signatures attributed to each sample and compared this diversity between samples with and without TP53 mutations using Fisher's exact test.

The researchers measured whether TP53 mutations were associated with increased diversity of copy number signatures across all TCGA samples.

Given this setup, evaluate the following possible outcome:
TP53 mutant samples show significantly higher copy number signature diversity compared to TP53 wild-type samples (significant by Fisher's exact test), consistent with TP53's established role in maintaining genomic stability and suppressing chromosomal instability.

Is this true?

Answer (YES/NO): YES